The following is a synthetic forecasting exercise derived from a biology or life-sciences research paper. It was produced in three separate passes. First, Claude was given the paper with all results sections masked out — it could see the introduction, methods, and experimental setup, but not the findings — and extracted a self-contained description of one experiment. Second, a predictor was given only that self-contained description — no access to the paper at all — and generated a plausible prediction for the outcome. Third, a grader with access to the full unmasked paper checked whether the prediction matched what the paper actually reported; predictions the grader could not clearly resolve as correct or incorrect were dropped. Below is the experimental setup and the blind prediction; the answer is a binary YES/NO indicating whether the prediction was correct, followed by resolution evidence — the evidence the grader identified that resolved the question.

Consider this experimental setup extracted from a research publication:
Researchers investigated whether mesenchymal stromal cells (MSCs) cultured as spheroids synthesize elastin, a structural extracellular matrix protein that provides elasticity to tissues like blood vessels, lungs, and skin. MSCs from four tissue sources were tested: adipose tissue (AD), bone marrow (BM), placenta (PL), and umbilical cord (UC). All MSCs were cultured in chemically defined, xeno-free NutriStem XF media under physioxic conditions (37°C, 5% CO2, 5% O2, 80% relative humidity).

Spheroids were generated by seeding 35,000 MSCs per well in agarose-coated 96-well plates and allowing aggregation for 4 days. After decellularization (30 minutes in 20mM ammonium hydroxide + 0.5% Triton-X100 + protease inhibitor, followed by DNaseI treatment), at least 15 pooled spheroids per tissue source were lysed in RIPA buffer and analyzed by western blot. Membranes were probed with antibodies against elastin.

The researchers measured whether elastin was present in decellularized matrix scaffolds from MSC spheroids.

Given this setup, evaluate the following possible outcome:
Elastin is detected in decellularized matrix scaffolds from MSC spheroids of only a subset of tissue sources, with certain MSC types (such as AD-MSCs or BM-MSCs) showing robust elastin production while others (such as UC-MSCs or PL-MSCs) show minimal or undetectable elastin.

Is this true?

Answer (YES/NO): NO